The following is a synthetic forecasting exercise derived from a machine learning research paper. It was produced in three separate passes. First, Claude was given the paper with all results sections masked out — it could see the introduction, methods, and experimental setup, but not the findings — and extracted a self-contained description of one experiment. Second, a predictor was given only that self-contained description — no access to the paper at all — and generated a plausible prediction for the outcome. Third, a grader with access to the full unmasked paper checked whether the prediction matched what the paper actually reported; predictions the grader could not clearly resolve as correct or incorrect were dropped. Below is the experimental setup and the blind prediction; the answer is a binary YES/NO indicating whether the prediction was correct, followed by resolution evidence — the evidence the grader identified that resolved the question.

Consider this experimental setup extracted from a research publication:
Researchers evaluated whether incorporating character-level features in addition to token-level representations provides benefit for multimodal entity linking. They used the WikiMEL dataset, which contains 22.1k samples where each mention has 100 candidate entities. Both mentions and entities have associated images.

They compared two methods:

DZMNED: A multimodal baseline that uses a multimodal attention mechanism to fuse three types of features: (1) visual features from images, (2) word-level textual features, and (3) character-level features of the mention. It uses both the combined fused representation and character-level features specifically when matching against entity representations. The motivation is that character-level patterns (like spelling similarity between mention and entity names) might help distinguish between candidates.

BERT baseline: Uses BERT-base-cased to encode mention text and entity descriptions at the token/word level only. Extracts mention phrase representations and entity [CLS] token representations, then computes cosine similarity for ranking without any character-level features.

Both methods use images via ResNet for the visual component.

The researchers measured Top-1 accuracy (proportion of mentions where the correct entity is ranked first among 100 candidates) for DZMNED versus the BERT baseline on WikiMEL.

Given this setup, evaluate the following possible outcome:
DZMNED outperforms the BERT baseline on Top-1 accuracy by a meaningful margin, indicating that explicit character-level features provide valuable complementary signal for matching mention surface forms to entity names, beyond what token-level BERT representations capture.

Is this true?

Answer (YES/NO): YES